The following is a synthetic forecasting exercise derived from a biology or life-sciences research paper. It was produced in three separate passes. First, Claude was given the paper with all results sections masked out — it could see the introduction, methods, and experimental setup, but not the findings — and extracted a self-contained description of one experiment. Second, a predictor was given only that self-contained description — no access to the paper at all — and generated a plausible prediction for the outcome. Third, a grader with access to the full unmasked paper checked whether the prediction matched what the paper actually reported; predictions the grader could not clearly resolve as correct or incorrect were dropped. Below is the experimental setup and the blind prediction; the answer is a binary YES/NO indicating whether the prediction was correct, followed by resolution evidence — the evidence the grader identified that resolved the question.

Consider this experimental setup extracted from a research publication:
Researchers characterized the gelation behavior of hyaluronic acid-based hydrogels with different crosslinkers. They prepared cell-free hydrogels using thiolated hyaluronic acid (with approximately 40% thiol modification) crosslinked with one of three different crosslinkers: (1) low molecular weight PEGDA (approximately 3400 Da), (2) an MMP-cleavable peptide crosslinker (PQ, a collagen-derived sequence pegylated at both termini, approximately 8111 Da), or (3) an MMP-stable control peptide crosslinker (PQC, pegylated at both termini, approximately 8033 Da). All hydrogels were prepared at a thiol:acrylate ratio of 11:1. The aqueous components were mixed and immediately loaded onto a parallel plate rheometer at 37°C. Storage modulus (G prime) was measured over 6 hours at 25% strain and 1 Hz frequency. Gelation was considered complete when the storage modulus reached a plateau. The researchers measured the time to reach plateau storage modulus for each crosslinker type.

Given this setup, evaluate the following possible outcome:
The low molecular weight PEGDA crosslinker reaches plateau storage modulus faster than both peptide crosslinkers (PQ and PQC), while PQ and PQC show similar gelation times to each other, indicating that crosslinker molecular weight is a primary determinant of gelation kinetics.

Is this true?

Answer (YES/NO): NO